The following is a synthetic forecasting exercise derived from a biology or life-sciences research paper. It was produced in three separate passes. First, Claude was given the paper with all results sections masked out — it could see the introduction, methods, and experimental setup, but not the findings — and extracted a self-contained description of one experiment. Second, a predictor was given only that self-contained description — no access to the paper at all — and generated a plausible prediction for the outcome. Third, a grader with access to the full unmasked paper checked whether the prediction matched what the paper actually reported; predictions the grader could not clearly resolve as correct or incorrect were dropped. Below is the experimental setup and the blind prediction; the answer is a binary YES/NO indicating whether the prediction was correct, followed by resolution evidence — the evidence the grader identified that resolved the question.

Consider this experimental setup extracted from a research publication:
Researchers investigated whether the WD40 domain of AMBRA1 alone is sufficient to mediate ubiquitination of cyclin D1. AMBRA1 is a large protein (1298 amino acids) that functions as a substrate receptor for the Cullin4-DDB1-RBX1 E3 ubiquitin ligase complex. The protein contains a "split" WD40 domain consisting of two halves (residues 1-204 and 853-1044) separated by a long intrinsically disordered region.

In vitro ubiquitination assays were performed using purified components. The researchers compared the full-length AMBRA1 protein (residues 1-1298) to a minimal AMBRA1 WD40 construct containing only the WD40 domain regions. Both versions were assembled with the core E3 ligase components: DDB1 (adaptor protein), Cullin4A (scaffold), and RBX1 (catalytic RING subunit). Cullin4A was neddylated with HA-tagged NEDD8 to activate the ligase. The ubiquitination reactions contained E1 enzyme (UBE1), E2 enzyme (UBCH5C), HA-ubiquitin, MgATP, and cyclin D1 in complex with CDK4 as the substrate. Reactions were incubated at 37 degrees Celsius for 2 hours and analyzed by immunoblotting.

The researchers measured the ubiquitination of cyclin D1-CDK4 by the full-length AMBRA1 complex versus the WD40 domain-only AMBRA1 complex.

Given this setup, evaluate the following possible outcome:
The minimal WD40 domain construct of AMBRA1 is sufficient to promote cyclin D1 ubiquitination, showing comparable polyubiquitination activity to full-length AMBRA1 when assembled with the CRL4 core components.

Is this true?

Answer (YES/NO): YES